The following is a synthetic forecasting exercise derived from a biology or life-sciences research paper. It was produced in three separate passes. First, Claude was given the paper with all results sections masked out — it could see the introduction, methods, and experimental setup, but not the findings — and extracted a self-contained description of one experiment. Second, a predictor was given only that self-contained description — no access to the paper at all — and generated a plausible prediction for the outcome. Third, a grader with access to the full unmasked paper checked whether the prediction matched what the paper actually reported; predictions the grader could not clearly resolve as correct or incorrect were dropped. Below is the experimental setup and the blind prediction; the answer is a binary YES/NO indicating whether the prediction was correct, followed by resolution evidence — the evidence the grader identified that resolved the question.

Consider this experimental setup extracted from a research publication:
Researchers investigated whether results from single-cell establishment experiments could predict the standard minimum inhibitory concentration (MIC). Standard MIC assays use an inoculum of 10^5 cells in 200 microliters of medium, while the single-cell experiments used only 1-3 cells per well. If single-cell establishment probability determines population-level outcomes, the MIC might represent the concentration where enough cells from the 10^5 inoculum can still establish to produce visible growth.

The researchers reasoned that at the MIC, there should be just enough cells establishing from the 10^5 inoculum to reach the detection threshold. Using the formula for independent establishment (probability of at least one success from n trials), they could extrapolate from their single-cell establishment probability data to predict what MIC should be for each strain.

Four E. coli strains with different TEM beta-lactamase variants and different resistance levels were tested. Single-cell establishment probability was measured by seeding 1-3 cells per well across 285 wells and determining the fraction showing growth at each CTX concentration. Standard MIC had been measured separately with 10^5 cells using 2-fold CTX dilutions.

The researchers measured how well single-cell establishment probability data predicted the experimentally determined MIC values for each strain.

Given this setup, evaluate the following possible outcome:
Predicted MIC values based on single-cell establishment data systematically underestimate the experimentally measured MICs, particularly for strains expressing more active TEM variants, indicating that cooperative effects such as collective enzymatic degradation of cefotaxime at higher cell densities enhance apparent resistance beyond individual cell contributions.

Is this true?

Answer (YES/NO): YES